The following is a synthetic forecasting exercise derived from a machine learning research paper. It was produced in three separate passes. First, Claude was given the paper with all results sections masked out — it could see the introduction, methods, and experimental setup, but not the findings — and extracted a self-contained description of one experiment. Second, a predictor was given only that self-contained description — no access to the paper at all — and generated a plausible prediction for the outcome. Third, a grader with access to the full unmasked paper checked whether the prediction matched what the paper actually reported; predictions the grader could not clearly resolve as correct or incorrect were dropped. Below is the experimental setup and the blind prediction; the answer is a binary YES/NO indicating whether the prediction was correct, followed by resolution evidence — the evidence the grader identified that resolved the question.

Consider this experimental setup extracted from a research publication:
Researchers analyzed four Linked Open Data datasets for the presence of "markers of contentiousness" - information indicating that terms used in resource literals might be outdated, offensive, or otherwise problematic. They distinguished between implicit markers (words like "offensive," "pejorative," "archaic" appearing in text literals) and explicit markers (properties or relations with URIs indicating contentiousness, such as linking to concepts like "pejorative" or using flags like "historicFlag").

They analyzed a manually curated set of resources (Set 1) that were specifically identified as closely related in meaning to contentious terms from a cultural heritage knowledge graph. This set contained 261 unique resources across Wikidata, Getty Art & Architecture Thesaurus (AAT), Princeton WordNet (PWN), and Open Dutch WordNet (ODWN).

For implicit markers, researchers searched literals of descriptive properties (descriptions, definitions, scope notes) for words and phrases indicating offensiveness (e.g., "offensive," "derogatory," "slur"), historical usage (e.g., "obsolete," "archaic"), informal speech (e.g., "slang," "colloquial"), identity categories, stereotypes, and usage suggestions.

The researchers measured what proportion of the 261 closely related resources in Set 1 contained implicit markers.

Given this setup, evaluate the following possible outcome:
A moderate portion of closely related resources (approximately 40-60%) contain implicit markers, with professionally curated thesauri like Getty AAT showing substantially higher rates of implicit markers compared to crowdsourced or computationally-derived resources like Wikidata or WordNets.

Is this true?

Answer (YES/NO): NO